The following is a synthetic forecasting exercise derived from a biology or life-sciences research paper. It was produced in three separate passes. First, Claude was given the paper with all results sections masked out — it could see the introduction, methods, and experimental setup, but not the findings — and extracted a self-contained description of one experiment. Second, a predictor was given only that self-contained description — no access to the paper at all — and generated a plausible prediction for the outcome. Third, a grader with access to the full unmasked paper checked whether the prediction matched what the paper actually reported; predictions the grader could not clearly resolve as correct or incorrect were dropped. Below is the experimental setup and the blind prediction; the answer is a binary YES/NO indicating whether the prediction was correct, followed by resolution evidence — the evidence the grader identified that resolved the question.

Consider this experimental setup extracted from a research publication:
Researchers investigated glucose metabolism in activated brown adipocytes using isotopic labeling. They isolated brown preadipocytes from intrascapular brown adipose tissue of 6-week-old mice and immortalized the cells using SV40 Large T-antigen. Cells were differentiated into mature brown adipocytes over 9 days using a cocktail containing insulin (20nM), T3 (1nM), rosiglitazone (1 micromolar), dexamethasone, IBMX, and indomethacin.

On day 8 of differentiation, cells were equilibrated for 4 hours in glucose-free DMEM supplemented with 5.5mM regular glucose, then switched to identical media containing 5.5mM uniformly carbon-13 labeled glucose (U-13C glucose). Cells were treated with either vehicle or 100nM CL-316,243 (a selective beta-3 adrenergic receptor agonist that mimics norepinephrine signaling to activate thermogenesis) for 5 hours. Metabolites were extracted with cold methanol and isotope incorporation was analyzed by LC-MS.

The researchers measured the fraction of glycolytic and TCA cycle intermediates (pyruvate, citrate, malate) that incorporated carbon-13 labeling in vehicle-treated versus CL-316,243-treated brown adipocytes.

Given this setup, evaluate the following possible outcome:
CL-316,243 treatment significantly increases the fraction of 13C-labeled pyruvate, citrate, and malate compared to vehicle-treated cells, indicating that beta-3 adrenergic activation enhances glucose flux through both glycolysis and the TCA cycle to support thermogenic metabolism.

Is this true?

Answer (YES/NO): YES